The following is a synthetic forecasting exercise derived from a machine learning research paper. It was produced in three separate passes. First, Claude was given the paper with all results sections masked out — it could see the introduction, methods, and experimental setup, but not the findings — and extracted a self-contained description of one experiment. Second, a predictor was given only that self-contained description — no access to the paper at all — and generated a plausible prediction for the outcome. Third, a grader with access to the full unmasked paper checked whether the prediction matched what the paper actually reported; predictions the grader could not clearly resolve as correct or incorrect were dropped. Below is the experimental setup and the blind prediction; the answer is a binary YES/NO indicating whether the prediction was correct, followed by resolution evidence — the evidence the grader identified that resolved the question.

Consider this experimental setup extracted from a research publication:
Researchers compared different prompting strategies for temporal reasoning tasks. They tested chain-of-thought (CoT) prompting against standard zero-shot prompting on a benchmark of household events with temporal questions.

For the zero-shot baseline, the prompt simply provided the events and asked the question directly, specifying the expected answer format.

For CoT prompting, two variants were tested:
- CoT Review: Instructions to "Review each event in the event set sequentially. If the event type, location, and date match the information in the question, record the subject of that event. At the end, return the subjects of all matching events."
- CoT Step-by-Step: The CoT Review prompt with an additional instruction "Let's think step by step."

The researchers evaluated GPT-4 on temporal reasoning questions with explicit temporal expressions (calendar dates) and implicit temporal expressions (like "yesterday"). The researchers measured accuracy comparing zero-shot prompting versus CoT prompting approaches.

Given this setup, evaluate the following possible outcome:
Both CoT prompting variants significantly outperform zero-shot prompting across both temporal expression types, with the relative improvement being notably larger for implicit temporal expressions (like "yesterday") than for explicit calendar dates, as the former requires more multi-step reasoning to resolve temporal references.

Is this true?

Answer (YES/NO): NO